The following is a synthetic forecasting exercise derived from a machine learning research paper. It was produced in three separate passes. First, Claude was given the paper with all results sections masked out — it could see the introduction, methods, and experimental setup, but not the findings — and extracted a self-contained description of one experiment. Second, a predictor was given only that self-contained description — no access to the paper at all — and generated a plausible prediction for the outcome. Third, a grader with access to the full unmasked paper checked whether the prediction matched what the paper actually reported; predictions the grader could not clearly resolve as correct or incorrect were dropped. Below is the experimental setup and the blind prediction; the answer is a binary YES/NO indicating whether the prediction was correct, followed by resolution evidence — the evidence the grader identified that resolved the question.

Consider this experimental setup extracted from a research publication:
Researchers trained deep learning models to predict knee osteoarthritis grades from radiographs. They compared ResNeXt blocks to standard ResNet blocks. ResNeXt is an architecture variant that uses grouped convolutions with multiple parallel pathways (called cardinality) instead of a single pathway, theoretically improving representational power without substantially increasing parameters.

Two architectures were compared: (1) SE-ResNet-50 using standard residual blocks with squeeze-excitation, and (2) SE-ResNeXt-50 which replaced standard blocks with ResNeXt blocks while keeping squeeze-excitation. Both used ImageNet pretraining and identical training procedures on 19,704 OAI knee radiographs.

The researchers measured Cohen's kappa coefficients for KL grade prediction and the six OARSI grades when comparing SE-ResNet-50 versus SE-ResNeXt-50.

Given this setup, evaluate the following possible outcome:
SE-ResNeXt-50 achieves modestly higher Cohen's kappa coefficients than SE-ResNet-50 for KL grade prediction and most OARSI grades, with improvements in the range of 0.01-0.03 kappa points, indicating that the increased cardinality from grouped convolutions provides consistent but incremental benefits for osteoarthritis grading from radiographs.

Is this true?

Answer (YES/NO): NO